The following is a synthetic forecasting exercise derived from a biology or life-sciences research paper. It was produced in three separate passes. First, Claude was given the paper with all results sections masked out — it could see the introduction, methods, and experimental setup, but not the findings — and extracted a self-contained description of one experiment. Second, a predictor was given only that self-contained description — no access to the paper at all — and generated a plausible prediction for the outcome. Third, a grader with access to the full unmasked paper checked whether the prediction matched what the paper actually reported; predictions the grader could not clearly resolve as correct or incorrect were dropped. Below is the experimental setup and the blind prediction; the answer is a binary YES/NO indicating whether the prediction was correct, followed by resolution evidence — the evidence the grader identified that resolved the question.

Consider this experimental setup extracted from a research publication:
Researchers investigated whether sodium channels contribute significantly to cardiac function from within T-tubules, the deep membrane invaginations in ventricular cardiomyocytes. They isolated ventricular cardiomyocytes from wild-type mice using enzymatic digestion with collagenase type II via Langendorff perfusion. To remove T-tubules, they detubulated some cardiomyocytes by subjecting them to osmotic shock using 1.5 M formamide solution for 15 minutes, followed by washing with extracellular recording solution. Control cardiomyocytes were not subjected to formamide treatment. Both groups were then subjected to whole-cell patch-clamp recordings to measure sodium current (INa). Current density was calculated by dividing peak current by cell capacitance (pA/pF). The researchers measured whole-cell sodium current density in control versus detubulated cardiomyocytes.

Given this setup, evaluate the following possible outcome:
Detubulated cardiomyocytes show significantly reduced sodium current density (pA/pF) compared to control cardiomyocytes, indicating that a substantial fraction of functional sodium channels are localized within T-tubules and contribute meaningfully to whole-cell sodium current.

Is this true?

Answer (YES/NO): NO